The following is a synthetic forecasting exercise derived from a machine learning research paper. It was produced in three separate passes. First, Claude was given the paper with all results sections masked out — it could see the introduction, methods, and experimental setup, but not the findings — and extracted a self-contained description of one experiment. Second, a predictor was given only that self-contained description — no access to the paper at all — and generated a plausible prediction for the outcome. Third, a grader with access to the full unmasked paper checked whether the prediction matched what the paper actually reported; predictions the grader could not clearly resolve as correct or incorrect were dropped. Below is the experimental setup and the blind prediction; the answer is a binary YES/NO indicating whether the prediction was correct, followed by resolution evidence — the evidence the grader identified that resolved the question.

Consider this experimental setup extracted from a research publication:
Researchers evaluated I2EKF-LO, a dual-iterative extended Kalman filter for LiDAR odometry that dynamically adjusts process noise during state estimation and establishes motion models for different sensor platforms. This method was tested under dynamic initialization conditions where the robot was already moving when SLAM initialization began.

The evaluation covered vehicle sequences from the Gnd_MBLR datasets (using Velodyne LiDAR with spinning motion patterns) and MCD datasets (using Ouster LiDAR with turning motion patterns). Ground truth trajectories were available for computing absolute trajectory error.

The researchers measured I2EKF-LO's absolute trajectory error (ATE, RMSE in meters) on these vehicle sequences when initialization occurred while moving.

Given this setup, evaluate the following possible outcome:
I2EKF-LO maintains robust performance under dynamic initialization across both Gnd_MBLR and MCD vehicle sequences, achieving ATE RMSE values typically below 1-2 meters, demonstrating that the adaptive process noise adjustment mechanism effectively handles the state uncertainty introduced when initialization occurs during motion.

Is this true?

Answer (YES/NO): NO